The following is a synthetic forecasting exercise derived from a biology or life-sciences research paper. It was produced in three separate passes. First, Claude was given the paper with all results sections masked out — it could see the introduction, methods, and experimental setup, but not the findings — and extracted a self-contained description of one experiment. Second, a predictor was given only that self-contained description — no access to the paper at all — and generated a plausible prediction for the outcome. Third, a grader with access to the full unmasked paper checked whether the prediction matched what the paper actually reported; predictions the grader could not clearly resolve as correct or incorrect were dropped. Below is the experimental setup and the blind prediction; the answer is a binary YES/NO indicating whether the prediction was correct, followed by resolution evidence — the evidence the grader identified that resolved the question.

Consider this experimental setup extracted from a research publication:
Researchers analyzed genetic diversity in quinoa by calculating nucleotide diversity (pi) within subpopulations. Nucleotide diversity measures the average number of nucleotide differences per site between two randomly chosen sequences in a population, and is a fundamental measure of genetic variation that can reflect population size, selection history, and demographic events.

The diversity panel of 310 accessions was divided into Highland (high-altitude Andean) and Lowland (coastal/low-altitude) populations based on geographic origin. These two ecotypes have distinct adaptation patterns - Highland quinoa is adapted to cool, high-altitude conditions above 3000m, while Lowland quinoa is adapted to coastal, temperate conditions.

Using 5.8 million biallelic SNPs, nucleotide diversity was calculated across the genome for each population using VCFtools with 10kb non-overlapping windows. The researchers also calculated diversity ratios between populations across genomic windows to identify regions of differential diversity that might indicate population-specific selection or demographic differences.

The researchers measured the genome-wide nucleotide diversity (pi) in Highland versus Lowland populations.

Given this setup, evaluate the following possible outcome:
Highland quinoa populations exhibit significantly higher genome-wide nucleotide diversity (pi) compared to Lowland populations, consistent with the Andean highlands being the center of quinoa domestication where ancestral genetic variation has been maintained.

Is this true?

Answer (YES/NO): YES